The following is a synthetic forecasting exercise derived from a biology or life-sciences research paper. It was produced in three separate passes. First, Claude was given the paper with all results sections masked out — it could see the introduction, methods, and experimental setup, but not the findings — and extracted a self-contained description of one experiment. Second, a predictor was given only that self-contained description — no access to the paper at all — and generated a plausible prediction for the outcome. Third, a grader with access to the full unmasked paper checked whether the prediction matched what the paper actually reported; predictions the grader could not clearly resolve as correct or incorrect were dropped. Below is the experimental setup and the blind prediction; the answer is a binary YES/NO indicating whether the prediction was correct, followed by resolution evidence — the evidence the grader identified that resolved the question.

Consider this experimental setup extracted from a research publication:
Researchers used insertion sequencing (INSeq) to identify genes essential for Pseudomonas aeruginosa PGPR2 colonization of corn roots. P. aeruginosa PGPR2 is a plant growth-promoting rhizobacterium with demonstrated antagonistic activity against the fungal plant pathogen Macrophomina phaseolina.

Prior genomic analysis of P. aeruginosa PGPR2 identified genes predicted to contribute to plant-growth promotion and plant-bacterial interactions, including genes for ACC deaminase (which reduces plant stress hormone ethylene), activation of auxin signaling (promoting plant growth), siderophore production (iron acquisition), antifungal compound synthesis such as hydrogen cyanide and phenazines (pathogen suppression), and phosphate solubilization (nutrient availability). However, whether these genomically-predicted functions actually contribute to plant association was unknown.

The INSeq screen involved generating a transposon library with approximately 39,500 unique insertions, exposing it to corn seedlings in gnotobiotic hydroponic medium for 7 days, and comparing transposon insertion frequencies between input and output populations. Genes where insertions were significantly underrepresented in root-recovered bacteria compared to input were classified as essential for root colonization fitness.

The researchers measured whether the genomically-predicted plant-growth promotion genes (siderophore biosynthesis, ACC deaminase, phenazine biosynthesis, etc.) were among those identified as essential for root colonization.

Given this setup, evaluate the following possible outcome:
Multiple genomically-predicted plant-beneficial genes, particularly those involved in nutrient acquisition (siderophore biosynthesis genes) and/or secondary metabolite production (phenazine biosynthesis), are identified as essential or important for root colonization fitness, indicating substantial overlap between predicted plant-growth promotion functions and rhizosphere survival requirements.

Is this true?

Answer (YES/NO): NO